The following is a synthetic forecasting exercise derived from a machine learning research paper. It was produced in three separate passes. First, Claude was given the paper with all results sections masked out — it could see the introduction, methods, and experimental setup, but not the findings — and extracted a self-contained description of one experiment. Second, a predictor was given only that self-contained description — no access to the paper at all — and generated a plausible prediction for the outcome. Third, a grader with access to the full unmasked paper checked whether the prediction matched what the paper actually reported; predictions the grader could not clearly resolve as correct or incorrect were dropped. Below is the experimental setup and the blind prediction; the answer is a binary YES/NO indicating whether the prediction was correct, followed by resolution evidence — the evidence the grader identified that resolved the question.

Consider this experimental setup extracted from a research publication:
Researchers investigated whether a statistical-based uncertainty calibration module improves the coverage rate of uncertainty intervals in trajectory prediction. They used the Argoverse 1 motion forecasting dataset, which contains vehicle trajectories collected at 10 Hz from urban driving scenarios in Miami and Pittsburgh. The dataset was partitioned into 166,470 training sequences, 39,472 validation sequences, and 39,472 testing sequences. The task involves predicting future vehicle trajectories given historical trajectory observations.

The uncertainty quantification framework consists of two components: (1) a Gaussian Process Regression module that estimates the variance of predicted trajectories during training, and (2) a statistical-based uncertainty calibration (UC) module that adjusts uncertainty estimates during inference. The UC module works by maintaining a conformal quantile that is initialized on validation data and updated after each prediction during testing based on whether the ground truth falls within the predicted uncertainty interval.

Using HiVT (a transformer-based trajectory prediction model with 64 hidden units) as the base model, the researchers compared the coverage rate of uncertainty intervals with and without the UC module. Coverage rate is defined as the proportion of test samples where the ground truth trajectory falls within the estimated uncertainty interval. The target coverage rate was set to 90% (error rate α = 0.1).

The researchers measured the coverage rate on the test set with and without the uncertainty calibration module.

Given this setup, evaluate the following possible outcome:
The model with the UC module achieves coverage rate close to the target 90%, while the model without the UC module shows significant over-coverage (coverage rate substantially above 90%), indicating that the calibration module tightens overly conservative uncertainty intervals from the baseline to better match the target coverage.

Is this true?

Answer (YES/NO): NO